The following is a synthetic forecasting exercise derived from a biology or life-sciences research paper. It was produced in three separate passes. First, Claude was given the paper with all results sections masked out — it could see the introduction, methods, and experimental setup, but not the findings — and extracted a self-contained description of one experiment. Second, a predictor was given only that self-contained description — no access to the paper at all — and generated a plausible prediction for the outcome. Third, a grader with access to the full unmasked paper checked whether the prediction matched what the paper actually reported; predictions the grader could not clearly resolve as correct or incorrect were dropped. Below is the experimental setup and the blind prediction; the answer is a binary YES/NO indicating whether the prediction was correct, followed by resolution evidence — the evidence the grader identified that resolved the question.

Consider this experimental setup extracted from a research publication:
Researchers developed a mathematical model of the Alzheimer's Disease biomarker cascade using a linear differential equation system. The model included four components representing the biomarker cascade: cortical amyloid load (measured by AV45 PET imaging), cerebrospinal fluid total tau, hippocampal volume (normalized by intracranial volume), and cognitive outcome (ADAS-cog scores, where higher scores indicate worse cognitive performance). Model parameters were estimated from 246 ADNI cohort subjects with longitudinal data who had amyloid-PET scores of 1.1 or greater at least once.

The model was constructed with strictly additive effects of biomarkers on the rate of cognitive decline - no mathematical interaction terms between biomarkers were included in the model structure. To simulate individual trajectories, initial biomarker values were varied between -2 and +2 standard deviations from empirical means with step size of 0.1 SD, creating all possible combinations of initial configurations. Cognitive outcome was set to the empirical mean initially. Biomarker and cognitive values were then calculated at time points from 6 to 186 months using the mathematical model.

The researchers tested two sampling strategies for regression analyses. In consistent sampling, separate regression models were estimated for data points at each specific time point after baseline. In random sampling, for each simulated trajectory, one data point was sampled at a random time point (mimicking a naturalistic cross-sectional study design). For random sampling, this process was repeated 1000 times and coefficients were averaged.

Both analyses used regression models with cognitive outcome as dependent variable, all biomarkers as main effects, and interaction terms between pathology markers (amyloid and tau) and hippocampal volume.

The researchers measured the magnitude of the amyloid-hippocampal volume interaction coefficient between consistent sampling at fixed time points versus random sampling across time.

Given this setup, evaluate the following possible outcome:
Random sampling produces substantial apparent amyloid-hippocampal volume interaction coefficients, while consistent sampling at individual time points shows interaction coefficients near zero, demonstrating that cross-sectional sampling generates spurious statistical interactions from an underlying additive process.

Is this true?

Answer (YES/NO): YES